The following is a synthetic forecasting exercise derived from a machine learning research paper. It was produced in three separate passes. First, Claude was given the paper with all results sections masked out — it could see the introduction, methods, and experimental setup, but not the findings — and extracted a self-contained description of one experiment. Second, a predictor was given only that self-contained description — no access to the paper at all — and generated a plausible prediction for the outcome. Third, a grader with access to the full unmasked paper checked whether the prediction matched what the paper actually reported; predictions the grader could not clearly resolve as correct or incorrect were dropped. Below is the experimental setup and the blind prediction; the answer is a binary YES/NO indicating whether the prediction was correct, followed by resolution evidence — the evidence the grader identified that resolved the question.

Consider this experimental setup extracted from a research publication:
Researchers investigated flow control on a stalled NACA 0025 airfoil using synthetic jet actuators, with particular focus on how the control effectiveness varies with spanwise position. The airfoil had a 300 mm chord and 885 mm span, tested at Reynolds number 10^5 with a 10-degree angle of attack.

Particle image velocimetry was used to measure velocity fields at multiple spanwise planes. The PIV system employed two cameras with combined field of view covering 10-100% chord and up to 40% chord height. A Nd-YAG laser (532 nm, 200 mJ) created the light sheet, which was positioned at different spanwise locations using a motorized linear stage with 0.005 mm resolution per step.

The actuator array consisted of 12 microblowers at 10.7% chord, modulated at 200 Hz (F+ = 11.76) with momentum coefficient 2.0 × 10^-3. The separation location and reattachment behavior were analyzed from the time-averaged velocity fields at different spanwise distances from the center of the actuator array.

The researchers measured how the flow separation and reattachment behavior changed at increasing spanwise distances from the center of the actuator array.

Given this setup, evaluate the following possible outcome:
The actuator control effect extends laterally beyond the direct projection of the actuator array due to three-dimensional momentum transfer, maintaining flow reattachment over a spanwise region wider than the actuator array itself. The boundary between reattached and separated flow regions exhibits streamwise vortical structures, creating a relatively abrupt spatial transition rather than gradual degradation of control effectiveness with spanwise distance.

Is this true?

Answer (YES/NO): NO